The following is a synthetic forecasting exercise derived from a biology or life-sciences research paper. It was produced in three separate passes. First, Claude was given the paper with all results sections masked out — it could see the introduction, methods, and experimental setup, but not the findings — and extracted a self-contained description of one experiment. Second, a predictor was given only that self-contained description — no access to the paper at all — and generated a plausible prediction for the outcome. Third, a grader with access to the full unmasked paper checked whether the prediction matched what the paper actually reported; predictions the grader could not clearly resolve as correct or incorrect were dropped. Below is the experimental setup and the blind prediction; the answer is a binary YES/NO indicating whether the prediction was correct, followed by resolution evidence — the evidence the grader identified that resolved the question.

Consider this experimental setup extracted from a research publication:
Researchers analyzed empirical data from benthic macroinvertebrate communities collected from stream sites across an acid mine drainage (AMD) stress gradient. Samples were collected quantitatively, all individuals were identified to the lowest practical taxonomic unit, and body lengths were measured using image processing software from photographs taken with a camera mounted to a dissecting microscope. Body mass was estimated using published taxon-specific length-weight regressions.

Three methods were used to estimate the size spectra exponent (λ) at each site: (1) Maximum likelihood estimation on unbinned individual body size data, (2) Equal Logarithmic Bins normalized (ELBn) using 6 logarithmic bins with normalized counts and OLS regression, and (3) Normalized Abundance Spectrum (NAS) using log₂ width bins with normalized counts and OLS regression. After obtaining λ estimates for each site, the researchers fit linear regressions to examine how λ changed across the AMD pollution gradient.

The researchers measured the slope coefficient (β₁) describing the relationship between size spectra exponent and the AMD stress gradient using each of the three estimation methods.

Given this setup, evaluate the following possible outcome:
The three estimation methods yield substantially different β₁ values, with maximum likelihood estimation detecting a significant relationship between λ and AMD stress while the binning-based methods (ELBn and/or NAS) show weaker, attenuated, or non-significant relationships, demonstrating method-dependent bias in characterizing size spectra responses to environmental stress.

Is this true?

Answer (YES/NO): NO